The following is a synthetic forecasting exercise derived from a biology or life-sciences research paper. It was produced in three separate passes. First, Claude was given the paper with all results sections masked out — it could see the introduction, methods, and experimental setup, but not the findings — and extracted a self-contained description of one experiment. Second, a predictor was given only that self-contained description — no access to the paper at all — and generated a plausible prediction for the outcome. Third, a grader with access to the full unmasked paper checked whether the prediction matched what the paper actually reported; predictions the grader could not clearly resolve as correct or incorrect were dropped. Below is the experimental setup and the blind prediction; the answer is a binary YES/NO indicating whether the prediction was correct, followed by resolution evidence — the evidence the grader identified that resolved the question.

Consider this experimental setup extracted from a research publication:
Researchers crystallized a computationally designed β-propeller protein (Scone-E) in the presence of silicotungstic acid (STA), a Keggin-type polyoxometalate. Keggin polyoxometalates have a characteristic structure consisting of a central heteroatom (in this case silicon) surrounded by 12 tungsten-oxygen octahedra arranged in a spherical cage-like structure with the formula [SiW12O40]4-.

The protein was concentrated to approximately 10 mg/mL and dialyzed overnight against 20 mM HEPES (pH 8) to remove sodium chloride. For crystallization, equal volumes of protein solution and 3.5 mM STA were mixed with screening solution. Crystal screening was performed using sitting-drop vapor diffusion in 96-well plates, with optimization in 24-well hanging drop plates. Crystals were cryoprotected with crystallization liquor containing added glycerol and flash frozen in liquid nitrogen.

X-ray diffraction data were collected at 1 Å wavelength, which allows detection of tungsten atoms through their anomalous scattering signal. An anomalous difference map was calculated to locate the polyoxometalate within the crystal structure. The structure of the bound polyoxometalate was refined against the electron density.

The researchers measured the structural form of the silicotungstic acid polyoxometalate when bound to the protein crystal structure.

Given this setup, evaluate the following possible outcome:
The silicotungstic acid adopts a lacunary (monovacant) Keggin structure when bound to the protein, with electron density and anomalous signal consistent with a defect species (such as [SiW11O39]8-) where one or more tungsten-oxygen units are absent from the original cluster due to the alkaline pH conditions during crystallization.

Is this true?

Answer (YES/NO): YES